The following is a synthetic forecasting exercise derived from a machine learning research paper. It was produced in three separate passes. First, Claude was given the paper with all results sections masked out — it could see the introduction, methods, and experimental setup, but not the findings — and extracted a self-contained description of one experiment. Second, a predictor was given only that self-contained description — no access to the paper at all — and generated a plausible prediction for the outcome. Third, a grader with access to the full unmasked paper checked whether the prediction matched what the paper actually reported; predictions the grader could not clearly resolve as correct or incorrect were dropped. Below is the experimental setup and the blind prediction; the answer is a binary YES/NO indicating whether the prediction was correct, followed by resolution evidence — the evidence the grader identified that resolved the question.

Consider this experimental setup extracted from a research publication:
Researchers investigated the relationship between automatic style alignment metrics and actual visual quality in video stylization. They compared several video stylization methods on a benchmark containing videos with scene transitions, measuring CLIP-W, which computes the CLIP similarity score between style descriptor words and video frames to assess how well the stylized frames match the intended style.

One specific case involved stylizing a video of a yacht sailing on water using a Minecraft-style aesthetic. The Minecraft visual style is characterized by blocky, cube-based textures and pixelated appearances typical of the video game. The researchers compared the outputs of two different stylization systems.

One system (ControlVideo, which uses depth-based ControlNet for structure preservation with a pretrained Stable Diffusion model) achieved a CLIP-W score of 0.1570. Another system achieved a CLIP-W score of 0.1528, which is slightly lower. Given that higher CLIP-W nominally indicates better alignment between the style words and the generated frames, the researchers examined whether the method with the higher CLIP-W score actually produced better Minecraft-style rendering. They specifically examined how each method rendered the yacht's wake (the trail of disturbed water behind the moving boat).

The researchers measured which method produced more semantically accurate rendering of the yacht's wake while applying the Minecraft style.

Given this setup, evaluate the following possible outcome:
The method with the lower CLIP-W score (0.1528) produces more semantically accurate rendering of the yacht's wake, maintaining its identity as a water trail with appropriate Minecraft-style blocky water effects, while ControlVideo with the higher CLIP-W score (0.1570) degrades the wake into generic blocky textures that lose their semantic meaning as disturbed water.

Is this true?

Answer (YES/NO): YES